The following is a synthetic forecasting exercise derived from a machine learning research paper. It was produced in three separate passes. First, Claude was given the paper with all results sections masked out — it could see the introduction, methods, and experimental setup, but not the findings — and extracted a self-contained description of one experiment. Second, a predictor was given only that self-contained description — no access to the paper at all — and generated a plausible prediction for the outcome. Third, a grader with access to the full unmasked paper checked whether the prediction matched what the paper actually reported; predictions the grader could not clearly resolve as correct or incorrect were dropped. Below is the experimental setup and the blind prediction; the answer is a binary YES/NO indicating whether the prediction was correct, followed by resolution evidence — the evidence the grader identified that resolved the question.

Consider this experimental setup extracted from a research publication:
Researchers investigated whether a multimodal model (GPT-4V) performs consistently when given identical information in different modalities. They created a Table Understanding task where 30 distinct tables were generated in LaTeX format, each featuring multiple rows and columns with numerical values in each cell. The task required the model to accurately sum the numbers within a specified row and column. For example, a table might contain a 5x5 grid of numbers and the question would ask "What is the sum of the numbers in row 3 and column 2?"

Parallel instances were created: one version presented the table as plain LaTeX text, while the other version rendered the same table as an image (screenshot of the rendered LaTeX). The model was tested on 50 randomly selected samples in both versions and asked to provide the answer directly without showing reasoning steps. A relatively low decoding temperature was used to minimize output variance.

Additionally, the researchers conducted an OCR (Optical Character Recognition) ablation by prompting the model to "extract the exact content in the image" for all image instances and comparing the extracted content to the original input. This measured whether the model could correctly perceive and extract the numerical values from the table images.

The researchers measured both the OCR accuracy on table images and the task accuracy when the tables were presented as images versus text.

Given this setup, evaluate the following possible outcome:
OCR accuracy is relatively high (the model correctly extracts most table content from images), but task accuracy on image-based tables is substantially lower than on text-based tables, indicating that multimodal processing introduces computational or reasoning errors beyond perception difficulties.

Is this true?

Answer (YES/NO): YES